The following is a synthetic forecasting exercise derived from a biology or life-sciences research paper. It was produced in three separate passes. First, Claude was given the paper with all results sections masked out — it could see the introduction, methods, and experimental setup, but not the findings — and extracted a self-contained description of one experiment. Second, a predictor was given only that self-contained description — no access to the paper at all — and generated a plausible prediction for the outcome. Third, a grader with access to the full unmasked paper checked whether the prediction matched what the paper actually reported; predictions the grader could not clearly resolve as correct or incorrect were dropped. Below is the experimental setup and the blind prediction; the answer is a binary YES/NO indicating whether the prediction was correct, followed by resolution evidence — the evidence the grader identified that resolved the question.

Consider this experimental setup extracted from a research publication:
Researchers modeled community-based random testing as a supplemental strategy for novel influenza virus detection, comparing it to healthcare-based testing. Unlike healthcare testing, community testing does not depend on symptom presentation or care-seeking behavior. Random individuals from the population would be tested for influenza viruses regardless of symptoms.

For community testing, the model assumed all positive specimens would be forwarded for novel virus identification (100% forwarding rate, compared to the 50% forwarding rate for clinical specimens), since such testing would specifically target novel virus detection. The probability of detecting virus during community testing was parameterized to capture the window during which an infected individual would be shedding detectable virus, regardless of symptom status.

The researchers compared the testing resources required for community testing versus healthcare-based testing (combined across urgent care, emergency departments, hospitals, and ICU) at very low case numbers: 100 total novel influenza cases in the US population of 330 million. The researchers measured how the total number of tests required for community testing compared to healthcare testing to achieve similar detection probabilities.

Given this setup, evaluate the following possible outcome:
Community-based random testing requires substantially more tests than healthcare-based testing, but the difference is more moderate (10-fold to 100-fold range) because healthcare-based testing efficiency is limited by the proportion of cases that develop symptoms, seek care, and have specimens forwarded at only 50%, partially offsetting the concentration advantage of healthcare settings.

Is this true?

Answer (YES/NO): YES